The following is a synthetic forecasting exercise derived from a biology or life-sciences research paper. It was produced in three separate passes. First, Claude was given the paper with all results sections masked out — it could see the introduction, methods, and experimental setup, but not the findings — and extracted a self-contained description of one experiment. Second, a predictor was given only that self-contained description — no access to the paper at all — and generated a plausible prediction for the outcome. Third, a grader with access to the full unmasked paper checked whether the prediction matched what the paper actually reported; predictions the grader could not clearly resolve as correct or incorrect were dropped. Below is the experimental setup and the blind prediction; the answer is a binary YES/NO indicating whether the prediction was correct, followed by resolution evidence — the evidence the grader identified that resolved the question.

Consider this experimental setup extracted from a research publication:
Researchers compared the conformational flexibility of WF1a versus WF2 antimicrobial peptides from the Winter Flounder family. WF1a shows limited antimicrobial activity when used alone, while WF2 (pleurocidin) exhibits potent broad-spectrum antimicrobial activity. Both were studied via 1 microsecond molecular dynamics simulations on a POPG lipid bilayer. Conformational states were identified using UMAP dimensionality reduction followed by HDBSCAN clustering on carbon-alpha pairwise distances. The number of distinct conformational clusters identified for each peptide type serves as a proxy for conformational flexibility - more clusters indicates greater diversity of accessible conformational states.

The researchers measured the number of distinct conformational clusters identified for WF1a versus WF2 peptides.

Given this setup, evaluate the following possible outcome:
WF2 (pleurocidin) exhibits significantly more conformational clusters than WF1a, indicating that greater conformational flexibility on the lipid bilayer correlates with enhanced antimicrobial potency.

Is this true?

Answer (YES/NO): YES